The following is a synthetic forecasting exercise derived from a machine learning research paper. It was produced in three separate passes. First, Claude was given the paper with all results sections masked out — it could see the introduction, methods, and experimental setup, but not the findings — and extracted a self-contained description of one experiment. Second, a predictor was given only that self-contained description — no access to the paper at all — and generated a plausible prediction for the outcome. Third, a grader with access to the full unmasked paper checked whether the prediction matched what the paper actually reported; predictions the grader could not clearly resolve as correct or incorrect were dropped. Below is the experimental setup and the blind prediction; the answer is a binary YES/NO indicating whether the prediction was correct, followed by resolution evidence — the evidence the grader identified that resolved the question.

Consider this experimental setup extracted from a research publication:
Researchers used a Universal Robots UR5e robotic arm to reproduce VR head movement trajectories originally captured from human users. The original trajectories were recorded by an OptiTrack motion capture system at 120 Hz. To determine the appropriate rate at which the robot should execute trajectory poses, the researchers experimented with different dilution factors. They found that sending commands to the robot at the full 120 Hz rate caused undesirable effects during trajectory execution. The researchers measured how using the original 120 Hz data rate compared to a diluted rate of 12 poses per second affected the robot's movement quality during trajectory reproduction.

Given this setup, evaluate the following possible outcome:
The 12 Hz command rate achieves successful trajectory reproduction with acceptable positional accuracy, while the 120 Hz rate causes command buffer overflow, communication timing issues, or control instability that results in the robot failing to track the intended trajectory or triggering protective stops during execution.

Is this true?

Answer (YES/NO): NO